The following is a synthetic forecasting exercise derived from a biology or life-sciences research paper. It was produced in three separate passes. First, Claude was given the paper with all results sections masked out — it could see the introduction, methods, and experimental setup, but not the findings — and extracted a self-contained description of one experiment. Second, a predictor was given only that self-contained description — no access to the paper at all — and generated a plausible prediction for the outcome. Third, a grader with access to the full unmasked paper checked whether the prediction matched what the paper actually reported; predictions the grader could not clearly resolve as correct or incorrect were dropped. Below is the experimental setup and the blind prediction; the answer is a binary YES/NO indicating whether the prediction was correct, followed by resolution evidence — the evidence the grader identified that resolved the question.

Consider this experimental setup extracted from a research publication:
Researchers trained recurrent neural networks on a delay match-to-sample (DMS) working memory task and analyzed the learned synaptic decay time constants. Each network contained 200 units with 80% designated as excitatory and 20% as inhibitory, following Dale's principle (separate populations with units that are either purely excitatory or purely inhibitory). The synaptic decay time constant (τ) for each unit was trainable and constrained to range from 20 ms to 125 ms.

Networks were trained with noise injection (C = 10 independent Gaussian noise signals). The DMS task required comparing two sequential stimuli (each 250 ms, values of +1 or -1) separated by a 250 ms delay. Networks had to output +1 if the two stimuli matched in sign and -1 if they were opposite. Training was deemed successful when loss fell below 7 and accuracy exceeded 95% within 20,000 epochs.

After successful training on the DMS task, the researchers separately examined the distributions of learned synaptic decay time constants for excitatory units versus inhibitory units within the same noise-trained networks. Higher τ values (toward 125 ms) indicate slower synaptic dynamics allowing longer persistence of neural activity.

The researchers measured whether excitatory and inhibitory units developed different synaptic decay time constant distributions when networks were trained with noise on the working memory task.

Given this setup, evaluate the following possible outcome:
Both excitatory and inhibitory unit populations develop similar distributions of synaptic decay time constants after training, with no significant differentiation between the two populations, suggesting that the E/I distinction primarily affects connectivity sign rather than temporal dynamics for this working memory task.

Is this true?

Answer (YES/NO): NO